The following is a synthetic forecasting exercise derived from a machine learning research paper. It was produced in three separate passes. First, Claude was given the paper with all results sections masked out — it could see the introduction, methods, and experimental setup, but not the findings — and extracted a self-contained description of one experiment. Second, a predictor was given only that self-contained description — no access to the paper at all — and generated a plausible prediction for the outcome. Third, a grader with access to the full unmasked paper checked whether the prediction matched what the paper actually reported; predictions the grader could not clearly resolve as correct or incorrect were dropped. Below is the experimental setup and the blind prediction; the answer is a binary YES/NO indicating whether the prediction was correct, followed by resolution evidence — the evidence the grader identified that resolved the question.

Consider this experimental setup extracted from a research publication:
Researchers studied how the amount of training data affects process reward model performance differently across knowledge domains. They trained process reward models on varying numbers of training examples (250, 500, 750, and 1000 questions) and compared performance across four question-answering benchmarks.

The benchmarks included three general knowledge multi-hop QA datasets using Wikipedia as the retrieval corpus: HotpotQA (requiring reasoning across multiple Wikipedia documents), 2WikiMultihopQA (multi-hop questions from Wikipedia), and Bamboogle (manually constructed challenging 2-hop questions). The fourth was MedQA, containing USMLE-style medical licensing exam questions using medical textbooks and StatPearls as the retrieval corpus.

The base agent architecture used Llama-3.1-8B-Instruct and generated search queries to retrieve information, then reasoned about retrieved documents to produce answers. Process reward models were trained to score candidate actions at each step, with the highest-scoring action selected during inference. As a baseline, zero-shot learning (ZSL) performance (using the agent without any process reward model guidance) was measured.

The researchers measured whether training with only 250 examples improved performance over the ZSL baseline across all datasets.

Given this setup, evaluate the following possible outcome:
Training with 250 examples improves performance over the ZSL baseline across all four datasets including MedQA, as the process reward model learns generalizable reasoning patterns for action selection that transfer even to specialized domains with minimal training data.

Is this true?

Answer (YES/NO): NO